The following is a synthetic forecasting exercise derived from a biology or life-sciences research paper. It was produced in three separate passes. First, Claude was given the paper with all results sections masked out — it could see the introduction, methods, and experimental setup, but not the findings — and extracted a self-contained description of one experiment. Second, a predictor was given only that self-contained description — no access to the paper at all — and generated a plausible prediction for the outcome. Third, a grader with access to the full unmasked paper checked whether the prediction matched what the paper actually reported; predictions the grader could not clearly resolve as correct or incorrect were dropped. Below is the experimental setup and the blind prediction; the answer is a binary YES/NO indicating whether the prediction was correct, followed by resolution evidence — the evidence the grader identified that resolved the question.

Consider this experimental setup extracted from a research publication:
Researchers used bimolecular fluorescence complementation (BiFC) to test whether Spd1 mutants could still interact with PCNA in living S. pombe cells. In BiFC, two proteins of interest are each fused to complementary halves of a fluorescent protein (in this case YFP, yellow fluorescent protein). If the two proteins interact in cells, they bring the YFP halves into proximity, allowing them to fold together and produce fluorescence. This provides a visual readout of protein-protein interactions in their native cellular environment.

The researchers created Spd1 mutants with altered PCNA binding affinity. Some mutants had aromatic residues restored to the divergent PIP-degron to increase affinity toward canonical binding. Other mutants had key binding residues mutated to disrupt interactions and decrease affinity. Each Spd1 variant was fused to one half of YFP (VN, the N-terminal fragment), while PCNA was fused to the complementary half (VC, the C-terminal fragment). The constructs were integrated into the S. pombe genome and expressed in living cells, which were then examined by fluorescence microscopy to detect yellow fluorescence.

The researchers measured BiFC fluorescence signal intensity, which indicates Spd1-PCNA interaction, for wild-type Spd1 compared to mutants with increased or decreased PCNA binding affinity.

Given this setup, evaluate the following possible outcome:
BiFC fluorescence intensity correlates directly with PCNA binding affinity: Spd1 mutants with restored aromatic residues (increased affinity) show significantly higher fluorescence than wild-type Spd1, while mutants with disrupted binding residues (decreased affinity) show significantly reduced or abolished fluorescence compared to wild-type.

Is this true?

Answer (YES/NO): NO